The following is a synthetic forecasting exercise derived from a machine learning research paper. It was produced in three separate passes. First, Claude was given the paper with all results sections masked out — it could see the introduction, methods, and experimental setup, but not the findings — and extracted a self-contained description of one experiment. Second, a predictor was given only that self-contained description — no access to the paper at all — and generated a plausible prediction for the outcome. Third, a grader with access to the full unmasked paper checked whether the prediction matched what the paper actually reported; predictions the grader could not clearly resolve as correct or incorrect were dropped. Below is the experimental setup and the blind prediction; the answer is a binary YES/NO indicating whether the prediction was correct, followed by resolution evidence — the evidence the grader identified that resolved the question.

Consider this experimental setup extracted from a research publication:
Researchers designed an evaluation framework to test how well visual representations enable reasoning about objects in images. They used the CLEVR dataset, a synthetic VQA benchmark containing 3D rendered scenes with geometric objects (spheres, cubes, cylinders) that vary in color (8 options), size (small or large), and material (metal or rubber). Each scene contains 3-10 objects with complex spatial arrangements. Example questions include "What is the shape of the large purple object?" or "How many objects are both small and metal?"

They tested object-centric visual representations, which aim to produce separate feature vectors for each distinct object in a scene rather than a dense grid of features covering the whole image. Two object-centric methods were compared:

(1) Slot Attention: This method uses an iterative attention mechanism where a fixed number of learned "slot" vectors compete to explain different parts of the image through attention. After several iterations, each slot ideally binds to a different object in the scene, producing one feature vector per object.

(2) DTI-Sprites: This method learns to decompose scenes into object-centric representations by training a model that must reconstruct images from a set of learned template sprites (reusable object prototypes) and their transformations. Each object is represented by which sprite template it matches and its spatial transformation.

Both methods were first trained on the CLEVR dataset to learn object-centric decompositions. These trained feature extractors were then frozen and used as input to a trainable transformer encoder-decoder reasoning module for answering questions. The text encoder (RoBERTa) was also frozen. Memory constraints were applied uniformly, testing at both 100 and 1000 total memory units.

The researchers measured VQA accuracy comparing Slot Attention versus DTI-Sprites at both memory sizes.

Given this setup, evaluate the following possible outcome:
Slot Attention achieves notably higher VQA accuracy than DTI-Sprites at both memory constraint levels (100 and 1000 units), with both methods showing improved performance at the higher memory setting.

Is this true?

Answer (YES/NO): NO